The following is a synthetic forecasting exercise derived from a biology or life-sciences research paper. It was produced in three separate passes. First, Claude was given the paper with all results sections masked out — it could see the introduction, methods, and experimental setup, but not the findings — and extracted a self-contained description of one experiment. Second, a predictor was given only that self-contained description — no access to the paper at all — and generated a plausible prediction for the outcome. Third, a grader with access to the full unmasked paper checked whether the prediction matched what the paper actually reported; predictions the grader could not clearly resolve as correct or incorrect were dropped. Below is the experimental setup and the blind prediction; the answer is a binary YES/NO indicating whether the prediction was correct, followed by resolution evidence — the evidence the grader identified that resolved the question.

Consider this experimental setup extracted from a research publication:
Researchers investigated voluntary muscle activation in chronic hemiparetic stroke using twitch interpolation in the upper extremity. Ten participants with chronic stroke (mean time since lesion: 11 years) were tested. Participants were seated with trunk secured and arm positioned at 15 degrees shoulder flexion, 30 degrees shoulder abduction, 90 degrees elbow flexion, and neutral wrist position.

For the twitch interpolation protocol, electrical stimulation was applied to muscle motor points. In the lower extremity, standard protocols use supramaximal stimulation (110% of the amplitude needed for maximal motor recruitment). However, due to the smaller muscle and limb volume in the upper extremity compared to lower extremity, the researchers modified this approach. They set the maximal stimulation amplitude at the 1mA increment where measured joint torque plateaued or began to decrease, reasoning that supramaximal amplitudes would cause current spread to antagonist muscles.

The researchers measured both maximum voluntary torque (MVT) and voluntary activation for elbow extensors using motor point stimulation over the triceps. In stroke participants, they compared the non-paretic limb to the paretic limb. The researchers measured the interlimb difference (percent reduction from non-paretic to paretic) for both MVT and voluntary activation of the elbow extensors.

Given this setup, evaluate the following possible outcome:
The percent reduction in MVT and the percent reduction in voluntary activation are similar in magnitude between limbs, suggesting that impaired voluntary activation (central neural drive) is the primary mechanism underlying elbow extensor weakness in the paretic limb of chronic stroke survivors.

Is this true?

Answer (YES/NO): NO